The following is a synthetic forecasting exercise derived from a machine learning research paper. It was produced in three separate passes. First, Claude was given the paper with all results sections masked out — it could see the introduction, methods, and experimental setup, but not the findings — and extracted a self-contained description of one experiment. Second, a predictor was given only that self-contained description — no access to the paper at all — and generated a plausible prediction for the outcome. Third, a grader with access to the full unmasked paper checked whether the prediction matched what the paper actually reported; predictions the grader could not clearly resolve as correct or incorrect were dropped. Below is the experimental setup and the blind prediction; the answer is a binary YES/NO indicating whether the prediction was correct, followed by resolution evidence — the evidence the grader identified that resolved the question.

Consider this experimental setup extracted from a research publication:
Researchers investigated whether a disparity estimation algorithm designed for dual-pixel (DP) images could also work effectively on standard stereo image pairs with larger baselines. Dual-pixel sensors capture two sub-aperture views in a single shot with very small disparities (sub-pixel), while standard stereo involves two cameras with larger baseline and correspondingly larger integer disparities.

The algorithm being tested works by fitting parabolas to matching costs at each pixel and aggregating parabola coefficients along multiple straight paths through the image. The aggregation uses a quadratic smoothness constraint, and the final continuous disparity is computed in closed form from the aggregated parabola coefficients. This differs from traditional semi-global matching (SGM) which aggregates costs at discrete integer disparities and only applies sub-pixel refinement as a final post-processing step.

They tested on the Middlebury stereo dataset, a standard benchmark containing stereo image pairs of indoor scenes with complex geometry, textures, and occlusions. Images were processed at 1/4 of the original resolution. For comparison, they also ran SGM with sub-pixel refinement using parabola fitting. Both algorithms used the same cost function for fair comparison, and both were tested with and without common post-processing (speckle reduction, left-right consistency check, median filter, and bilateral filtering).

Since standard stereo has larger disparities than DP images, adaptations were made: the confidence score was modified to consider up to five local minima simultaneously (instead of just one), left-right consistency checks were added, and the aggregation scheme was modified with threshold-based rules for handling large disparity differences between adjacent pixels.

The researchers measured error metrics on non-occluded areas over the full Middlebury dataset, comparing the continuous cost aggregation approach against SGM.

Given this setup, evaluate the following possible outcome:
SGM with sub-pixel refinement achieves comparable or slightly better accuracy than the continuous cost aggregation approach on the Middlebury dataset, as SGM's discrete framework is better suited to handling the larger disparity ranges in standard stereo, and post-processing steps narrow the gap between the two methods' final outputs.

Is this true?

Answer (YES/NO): YES